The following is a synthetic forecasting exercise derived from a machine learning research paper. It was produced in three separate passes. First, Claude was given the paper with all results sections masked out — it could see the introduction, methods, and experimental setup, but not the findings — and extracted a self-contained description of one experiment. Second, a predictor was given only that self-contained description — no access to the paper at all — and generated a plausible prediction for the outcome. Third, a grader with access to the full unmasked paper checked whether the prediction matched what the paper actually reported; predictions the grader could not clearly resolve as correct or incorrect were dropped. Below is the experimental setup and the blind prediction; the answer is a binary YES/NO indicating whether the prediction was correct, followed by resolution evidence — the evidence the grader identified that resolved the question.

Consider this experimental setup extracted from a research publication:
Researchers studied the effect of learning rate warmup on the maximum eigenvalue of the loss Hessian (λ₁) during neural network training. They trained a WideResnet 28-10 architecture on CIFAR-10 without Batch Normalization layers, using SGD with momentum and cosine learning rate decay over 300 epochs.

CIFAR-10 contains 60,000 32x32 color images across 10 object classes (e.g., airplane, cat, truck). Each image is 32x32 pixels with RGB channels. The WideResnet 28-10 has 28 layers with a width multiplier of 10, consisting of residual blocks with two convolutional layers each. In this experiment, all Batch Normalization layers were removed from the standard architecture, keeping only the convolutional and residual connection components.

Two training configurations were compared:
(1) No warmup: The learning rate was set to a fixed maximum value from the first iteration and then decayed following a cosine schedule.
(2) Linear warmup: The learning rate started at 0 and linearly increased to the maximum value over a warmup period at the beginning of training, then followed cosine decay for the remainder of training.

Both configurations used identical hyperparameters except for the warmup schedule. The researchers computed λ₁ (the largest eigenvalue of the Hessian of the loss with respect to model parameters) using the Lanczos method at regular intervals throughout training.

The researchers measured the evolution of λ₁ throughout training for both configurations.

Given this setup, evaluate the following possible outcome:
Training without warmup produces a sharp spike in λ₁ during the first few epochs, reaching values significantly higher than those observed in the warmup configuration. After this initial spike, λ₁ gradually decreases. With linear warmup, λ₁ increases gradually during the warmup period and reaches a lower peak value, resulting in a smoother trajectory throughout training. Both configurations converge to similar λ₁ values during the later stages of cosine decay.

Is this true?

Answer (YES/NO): NO